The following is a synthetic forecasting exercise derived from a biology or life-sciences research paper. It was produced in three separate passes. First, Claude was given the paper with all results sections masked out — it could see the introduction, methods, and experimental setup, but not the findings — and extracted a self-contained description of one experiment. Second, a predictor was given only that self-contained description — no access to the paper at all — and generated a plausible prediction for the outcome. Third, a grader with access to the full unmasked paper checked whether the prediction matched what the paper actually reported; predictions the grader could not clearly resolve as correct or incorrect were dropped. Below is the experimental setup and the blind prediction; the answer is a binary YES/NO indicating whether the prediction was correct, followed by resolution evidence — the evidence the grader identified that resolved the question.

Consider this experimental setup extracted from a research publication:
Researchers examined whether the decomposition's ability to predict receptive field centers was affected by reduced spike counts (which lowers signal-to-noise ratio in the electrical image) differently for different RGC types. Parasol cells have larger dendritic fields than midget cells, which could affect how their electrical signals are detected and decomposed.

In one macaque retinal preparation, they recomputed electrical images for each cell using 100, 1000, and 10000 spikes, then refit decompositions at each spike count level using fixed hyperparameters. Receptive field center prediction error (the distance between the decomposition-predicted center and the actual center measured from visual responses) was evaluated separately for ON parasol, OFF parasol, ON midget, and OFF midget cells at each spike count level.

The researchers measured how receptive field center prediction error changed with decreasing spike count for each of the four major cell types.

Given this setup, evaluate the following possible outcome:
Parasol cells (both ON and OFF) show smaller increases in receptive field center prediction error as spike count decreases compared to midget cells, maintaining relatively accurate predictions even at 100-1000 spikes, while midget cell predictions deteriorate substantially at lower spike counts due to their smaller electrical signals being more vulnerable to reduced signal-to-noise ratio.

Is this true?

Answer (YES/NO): NO